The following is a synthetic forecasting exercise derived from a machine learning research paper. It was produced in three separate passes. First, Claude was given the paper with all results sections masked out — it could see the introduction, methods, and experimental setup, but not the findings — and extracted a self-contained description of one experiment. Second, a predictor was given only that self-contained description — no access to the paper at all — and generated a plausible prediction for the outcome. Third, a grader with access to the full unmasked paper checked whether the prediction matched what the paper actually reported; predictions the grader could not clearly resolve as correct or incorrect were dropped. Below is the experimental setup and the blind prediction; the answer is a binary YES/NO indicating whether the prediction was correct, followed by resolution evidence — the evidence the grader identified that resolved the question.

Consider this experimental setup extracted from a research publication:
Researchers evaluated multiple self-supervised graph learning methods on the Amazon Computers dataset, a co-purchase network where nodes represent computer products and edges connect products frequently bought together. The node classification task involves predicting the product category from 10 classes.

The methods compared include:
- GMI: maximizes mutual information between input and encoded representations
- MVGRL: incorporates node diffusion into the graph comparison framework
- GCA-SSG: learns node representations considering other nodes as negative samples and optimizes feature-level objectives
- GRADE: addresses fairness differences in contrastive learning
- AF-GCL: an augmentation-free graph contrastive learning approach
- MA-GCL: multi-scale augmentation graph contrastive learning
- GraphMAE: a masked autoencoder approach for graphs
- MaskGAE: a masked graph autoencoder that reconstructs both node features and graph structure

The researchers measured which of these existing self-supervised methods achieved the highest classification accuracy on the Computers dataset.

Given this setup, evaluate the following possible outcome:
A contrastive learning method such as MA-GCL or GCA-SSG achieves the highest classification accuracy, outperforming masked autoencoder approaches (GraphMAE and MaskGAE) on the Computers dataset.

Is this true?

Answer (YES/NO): YES